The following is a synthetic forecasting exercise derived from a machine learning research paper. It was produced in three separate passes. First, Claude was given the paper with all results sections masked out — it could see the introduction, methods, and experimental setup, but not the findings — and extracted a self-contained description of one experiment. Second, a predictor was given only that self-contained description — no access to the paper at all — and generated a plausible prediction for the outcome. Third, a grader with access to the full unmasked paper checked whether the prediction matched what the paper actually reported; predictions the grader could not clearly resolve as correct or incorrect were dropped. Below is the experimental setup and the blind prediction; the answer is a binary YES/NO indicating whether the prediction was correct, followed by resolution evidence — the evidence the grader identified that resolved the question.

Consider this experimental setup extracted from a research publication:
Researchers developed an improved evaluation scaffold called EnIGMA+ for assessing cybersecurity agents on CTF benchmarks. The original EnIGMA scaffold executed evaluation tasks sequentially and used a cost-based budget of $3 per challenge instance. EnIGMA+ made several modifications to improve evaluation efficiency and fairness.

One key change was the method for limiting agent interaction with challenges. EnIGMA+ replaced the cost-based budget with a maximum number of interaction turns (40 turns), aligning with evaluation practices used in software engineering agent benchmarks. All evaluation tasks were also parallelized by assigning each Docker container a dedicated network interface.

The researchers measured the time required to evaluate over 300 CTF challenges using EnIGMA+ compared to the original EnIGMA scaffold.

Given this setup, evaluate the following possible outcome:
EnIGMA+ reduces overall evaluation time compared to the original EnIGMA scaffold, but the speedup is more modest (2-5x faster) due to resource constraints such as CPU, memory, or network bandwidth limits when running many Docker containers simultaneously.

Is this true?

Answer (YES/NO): NO